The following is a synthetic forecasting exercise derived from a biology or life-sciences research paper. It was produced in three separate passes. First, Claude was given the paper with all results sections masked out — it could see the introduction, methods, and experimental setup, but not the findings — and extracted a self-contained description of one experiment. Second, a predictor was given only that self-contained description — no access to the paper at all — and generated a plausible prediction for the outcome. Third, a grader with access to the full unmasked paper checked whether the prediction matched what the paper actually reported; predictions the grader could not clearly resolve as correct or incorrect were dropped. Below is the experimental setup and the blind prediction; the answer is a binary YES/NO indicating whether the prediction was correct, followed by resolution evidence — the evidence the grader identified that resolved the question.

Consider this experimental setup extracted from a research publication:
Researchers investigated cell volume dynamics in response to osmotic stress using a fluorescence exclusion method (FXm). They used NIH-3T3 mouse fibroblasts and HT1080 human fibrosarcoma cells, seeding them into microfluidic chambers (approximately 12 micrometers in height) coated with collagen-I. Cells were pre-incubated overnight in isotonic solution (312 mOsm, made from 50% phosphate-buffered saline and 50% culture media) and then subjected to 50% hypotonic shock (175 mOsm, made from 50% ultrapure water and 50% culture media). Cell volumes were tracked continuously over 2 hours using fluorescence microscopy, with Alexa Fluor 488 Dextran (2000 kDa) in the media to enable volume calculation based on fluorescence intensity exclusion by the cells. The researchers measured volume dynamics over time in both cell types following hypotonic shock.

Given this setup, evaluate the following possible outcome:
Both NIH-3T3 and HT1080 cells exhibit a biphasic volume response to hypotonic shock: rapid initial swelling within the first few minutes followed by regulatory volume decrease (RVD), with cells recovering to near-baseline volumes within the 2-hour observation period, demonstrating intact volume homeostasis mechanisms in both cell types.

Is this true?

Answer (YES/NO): NO